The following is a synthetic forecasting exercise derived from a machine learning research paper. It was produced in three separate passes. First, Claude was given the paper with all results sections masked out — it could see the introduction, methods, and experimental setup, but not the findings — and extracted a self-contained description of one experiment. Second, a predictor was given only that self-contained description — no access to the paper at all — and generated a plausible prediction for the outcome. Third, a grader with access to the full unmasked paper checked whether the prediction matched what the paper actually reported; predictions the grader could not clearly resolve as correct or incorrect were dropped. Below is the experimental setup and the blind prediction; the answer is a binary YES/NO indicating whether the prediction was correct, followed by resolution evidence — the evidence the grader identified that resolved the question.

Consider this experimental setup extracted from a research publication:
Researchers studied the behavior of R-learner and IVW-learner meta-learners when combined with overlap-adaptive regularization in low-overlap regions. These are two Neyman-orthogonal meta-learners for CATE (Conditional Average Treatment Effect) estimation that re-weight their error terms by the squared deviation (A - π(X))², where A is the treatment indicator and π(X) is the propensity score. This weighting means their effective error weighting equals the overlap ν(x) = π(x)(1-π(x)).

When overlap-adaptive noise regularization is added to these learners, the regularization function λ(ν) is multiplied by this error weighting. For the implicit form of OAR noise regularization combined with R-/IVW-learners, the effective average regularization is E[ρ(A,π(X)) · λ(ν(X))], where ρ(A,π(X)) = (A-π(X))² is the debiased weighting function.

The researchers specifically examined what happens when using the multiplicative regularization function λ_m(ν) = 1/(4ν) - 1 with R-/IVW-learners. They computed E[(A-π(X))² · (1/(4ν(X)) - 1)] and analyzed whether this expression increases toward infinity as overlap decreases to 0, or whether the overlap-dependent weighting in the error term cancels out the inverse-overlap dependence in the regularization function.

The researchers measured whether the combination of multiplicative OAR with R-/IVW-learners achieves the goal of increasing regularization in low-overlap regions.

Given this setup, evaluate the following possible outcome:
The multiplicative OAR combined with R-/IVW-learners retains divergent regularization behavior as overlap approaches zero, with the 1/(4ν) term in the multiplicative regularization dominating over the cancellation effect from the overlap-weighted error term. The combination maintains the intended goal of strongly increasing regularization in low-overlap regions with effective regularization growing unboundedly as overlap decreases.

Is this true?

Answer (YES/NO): NO